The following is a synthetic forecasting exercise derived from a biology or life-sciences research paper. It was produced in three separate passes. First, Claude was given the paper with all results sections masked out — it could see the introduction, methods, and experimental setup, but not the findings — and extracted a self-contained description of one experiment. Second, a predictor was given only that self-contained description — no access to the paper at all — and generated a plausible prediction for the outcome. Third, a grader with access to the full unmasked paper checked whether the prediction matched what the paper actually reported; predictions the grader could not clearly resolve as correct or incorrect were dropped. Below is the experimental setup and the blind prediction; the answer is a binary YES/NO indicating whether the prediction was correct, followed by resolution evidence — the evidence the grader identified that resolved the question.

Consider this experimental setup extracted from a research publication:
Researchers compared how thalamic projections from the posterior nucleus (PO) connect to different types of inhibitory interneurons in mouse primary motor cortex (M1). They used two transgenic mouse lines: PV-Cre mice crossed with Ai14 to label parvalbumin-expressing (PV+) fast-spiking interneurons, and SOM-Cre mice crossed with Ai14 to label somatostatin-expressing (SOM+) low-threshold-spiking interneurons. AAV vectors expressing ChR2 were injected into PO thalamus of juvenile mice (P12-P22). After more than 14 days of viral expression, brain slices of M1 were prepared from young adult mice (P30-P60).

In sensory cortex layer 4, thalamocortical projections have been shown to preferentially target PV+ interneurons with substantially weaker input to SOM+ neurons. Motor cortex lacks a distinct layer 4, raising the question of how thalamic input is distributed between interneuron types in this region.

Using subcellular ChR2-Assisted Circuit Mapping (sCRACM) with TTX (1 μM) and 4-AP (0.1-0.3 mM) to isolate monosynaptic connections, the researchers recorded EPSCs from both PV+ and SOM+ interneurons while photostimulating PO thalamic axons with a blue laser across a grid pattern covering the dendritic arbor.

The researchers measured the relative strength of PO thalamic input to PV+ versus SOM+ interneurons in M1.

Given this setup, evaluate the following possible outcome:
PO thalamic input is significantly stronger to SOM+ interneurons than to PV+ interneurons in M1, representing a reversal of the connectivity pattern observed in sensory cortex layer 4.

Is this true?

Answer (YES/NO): NO